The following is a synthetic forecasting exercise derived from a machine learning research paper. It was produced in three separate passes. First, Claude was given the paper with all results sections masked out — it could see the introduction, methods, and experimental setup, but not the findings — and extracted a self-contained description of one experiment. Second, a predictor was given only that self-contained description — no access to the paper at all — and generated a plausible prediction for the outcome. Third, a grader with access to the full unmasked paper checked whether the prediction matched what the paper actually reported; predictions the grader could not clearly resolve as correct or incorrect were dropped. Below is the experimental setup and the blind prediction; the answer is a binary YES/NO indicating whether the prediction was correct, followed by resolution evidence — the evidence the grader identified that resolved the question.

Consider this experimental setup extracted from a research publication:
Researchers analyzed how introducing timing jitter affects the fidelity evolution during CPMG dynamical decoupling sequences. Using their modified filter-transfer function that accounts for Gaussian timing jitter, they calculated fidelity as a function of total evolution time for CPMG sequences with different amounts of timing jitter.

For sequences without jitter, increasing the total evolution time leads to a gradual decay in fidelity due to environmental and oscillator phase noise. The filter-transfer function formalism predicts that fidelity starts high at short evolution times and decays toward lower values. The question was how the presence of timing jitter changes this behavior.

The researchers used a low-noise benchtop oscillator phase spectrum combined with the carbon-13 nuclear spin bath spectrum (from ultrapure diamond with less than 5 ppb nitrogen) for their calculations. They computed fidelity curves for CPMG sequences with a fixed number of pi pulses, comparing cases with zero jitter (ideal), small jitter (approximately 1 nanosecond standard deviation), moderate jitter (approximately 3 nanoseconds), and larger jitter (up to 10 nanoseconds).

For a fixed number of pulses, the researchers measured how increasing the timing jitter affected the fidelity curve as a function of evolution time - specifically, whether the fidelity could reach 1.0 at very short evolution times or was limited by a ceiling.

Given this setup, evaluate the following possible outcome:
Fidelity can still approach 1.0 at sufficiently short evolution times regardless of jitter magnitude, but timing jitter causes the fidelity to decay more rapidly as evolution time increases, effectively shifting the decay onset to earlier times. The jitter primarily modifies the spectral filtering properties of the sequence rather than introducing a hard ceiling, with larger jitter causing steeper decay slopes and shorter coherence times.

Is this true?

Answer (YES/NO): NO